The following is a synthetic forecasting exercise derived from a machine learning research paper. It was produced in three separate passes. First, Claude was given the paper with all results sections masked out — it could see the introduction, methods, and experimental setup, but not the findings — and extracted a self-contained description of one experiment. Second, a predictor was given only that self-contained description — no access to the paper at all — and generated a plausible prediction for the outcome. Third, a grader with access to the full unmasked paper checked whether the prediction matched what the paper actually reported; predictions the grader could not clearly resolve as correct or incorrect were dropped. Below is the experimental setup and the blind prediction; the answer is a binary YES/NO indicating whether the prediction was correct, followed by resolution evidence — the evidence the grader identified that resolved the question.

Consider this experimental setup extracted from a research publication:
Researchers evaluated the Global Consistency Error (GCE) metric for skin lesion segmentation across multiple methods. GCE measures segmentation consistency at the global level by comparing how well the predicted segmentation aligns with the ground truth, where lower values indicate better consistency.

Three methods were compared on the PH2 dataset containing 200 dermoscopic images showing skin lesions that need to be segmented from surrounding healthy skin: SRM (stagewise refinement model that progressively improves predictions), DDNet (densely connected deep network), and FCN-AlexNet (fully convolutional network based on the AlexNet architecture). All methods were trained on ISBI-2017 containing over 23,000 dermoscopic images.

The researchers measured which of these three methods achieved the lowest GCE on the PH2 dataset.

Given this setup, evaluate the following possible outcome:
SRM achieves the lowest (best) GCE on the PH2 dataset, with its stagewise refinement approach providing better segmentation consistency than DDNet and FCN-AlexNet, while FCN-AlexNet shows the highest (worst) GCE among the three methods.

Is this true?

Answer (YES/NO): YES